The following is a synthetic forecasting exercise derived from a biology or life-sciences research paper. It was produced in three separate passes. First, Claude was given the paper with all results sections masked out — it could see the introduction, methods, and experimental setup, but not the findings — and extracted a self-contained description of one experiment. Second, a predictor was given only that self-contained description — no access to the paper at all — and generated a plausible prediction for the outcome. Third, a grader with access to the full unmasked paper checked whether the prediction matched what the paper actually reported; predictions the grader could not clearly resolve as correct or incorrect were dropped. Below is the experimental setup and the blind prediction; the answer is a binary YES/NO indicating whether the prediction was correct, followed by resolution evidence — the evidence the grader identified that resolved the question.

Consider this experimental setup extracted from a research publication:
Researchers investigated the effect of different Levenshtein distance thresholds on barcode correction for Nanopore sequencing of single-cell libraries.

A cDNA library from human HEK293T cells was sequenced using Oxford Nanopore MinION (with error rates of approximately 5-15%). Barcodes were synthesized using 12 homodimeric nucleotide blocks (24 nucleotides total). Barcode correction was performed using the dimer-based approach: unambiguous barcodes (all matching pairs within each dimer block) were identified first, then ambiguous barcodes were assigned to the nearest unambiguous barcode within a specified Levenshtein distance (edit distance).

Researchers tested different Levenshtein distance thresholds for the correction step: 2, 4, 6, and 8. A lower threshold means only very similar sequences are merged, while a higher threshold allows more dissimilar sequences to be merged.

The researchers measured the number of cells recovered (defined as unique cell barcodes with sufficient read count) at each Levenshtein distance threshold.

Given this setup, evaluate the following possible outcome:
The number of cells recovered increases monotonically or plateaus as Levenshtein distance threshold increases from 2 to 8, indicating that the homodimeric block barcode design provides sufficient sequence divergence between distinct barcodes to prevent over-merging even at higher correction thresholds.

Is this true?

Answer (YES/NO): NO